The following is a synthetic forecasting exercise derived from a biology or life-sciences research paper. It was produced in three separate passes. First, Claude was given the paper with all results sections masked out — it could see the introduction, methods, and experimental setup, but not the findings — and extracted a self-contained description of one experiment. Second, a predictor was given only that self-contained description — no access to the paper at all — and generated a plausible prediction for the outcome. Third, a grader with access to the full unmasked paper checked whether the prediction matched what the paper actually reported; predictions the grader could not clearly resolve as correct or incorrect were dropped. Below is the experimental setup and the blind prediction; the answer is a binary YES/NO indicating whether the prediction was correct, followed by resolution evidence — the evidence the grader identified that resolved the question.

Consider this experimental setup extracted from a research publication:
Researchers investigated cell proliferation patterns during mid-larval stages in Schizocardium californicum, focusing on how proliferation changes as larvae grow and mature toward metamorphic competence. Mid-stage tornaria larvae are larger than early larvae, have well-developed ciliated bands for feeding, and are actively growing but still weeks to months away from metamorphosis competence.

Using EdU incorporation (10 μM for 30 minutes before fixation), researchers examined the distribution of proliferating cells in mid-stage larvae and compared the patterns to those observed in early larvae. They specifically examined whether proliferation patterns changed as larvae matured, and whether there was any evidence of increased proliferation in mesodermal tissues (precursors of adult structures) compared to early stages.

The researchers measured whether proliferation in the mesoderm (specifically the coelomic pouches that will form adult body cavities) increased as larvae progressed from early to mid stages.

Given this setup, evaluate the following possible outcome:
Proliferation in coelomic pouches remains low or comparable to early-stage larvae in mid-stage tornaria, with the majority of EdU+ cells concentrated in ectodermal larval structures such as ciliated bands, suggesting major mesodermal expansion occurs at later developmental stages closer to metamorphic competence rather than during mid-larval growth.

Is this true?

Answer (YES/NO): YES